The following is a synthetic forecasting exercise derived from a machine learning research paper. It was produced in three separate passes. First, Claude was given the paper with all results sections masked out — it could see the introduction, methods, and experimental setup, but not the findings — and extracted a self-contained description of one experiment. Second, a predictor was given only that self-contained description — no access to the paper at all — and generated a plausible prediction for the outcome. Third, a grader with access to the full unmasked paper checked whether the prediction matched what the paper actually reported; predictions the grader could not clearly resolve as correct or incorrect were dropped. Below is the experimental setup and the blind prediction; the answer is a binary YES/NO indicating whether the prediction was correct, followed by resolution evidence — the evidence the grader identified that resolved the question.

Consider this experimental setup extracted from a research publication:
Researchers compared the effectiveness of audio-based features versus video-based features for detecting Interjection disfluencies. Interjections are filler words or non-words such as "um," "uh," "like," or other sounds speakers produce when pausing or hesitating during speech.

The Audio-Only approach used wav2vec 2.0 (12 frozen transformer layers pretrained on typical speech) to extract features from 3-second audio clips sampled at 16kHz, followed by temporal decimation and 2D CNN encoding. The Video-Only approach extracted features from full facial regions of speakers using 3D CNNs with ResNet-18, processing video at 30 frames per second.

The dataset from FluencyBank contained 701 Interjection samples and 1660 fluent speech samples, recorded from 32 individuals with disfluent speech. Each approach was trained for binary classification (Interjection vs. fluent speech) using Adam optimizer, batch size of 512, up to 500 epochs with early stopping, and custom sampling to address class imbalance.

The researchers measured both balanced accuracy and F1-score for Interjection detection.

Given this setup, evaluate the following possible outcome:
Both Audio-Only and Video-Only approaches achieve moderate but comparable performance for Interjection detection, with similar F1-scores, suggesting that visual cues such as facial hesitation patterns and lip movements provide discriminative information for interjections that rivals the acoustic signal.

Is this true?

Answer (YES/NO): NO